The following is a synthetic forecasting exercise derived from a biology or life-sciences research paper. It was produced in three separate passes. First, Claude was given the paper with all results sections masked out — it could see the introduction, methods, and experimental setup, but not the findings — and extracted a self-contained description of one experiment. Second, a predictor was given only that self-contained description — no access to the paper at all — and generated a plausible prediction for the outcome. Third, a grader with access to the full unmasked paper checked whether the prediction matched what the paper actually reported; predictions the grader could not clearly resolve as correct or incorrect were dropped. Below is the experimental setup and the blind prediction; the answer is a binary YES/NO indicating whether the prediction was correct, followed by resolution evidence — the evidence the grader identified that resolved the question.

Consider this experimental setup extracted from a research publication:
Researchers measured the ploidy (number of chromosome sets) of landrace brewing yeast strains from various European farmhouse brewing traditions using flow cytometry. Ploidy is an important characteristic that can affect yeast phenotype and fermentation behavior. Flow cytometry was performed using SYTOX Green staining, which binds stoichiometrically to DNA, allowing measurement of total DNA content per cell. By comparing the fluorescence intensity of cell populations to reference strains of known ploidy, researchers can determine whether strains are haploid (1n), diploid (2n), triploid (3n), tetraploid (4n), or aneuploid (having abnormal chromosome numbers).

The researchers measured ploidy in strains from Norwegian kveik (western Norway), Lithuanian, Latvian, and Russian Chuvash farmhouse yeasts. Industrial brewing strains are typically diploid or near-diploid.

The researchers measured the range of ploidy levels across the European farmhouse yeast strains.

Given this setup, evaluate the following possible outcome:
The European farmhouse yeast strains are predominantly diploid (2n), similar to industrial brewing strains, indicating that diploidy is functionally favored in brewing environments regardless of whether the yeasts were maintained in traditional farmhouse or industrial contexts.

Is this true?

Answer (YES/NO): NO